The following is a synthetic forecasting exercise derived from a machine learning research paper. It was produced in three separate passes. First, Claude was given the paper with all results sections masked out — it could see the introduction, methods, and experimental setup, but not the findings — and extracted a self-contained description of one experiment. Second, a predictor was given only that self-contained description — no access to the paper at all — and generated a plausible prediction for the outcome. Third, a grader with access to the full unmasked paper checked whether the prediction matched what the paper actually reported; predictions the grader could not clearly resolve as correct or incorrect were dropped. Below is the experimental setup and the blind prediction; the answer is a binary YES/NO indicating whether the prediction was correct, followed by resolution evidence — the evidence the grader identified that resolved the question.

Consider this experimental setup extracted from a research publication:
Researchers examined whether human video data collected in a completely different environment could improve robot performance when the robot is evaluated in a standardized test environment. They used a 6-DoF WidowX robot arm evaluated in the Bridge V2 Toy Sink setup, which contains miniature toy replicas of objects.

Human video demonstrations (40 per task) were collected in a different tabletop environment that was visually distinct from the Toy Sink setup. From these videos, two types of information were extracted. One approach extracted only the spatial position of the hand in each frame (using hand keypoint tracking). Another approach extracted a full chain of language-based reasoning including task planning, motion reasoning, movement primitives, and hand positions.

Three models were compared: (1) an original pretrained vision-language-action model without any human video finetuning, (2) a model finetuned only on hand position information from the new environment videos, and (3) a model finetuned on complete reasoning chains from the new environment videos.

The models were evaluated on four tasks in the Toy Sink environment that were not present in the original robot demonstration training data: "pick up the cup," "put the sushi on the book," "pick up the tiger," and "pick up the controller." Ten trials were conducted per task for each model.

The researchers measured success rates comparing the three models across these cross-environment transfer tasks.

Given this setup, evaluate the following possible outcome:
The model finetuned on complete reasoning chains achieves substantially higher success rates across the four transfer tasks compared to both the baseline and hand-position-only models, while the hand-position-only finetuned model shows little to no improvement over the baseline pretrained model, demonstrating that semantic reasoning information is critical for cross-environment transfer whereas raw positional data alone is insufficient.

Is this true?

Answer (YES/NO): NO